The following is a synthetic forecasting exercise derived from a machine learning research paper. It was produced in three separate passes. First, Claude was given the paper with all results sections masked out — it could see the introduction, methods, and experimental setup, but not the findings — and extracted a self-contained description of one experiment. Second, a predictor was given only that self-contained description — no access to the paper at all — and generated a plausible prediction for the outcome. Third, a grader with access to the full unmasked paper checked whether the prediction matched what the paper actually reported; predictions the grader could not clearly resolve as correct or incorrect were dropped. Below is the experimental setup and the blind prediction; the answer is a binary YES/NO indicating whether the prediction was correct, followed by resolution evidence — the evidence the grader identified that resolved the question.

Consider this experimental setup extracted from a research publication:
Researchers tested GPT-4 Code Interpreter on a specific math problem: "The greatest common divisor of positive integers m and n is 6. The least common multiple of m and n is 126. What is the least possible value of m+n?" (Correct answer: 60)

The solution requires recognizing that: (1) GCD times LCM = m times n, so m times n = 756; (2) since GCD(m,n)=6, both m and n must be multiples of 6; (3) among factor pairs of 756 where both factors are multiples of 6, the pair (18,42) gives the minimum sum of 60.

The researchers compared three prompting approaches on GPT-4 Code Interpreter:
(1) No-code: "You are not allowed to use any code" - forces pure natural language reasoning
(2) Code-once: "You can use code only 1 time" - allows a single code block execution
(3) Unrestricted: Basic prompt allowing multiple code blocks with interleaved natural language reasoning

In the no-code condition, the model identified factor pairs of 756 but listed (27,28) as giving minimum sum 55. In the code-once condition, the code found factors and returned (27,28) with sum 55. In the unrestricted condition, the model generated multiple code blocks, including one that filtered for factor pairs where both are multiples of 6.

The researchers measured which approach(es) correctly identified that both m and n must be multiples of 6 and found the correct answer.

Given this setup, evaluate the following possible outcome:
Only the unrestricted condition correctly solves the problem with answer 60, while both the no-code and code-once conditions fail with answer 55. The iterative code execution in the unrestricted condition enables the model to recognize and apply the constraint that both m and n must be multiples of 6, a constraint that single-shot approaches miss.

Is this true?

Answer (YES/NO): NO